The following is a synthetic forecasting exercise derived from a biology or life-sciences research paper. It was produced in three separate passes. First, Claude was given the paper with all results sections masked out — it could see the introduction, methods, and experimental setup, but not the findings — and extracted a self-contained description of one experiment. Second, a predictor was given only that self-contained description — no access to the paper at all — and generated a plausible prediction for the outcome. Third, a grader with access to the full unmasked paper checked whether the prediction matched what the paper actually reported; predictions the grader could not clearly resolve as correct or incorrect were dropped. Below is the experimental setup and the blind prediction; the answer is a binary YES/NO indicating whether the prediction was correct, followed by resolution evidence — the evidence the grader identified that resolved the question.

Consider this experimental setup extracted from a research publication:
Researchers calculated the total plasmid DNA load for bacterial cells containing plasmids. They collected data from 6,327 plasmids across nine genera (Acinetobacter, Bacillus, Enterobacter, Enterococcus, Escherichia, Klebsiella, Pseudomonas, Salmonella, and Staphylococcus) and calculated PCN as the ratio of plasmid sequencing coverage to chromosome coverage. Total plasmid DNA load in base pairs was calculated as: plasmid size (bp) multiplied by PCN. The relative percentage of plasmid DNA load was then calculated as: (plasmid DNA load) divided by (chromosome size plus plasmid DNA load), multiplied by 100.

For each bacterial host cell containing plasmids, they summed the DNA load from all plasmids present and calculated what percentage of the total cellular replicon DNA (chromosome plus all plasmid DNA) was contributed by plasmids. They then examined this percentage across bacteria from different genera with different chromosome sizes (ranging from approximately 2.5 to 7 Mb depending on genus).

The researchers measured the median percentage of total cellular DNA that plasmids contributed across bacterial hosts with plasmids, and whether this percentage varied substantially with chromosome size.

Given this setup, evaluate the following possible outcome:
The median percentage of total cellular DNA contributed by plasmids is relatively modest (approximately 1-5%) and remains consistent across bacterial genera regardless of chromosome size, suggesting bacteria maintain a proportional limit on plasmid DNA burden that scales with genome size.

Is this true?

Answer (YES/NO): YES